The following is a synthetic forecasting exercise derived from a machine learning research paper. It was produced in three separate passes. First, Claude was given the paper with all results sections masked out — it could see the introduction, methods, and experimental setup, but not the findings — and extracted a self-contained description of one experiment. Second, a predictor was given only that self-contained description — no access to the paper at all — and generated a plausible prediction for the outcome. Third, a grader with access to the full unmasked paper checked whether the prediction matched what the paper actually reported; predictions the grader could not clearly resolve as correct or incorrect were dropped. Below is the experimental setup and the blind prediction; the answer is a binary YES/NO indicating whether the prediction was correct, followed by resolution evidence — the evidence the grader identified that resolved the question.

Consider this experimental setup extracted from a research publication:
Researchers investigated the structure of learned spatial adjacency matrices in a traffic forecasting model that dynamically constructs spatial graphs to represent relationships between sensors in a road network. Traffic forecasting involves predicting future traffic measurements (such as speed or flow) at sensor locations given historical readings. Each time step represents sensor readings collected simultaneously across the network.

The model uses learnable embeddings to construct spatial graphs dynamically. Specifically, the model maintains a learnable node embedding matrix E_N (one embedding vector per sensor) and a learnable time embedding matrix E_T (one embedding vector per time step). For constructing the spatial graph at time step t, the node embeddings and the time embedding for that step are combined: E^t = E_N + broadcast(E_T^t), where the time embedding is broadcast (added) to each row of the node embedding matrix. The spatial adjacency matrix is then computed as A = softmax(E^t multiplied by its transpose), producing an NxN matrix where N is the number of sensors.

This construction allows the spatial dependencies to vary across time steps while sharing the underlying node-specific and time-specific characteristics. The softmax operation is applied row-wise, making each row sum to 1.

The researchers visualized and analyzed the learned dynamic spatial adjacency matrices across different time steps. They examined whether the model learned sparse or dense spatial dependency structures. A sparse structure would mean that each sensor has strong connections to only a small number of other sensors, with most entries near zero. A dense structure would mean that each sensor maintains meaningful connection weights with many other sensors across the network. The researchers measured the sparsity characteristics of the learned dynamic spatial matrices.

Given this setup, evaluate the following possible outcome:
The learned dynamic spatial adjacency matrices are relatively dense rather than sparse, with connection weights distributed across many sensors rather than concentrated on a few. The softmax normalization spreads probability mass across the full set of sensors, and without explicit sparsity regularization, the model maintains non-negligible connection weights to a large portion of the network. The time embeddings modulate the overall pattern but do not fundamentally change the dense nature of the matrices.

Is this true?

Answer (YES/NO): YES